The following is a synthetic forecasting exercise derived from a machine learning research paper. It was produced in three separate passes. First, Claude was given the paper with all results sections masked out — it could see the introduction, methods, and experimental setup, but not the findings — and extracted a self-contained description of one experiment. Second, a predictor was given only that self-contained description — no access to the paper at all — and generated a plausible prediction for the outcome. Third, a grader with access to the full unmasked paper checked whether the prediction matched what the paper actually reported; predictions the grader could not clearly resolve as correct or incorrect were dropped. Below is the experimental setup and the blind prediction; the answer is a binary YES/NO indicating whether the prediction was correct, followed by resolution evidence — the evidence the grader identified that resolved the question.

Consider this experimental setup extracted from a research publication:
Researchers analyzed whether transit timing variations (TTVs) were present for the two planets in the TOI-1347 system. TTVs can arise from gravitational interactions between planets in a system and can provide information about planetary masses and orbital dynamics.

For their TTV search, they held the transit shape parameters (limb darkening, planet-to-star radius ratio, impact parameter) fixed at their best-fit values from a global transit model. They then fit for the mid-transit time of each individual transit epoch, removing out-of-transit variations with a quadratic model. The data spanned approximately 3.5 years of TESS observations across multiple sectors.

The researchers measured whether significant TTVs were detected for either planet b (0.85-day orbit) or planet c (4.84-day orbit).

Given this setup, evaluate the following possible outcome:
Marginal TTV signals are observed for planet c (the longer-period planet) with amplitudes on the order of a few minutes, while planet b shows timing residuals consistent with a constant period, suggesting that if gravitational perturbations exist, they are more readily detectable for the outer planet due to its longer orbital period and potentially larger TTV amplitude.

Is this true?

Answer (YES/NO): NO